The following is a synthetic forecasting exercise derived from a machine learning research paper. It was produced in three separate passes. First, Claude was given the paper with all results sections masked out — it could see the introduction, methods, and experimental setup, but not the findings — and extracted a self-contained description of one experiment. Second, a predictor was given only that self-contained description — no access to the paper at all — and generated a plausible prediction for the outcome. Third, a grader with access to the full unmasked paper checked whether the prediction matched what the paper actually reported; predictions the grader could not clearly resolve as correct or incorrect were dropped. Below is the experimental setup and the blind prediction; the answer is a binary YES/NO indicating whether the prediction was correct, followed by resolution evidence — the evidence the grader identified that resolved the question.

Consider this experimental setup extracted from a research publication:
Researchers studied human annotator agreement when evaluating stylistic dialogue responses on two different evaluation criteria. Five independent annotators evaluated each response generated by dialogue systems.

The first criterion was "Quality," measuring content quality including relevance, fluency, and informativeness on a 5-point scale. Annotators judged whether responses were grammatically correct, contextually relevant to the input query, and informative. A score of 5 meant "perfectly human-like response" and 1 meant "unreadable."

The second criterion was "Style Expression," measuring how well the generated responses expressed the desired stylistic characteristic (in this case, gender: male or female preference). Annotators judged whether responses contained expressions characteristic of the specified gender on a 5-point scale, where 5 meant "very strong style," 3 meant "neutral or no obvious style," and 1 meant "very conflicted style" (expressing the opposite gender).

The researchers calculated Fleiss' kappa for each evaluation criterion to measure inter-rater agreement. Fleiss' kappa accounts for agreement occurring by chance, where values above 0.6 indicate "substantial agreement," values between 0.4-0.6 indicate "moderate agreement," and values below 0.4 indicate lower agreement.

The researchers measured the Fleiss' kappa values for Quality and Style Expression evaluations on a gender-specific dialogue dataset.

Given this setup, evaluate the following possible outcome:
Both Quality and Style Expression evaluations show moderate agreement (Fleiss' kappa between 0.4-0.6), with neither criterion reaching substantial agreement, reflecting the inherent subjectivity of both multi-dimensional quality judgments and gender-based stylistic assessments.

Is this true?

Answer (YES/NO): NO